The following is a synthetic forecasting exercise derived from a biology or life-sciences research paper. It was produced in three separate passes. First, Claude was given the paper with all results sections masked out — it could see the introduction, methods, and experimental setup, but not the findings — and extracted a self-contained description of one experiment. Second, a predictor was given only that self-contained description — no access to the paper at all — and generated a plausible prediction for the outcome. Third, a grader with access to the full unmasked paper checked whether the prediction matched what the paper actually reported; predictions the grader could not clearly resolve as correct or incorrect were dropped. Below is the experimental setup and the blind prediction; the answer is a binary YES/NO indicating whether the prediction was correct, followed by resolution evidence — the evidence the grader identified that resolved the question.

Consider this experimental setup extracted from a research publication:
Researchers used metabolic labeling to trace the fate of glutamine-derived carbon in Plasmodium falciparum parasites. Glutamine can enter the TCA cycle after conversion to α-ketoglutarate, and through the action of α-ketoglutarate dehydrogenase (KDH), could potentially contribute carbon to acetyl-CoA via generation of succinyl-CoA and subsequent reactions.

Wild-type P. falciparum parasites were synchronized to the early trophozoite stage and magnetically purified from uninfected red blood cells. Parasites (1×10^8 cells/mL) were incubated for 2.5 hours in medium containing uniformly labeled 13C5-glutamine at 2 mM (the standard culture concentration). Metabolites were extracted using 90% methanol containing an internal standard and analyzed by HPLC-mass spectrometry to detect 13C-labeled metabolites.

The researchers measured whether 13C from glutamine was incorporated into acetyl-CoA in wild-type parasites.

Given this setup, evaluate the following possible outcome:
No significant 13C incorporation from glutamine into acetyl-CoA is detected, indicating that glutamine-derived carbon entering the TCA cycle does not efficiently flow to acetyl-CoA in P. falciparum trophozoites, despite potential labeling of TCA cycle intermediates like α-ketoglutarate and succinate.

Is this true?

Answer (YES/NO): YES